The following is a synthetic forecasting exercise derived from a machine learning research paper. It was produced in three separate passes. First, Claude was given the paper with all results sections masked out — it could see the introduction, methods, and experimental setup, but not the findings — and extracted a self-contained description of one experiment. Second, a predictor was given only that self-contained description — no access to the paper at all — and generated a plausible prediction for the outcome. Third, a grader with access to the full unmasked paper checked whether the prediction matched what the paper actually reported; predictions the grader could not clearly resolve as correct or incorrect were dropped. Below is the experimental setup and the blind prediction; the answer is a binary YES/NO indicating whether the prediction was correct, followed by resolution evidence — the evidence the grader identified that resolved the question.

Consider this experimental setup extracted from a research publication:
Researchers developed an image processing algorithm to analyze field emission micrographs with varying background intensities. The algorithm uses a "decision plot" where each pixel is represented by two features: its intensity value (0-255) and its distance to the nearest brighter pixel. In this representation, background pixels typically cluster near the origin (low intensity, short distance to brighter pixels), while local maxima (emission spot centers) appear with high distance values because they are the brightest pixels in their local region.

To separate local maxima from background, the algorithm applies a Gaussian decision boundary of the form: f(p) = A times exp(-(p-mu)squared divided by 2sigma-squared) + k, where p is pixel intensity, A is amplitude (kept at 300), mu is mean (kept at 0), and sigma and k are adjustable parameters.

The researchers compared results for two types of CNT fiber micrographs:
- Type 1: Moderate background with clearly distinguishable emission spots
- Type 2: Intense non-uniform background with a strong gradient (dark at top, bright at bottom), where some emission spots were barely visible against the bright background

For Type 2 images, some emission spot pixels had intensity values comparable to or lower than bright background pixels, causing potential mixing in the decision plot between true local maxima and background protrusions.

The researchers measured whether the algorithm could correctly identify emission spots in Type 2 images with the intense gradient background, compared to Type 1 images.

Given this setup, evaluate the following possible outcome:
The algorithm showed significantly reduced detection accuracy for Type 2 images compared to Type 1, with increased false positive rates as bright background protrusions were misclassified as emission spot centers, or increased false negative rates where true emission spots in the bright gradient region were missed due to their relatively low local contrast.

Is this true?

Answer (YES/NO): NO